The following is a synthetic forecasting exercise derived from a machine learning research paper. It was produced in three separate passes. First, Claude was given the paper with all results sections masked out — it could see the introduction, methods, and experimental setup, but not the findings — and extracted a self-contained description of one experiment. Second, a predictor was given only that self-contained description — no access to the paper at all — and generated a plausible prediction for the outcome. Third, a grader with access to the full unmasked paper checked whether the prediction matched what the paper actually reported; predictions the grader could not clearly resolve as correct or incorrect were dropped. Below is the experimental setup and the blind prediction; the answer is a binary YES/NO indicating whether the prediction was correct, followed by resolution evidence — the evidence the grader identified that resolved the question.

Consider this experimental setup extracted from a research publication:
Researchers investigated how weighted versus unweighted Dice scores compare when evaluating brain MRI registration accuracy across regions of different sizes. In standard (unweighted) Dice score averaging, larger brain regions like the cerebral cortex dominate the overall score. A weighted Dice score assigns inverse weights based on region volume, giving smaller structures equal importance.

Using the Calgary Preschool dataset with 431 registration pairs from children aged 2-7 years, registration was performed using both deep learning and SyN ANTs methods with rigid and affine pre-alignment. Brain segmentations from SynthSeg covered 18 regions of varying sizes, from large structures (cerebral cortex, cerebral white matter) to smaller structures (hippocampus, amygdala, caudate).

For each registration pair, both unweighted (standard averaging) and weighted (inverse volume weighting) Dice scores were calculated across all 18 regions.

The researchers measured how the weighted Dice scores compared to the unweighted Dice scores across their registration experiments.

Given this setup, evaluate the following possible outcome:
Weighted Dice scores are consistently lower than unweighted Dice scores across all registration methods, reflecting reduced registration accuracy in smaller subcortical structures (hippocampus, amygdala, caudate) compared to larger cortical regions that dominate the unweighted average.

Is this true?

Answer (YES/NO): NO